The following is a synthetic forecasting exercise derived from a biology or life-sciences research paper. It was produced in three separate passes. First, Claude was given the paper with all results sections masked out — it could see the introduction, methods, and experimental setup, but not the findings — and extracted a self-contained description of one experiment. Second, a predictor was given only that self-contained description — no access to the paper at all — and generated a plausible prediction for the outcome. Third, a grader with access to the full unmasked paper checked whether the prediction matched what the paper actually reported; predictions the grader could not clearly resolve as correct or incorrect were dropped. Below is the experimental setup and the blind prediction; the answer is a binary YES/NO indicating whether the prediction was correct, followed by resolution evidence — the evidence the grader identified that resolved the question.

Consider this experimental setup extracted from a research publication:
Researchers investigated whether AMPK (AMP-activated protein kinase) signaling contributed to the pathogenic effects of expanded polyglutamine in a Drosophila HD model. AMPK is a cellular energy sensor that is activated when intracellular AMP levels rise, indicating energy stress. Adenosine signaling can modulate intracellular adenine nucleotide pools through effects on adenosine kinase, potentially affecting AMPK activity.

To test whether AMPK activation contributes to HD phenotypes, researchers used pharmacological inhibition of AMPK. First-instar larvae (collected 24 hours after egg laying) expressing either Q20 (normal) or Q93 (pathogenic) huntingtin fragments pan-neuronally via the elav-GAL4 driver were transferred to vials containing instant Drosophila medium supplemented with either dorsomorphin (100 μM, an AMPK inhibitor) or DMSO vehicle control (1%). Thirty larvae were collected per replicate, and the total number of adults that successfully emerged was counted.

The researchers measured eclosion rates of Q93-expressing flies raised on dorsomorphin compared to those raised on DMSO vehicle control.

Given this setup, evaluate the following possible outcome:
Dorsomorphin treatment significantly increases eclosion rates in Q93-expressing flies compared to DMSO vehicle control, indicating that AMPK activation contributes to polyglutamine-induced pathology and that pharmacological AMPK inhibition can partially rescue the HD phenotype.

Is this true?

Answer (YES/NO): NO